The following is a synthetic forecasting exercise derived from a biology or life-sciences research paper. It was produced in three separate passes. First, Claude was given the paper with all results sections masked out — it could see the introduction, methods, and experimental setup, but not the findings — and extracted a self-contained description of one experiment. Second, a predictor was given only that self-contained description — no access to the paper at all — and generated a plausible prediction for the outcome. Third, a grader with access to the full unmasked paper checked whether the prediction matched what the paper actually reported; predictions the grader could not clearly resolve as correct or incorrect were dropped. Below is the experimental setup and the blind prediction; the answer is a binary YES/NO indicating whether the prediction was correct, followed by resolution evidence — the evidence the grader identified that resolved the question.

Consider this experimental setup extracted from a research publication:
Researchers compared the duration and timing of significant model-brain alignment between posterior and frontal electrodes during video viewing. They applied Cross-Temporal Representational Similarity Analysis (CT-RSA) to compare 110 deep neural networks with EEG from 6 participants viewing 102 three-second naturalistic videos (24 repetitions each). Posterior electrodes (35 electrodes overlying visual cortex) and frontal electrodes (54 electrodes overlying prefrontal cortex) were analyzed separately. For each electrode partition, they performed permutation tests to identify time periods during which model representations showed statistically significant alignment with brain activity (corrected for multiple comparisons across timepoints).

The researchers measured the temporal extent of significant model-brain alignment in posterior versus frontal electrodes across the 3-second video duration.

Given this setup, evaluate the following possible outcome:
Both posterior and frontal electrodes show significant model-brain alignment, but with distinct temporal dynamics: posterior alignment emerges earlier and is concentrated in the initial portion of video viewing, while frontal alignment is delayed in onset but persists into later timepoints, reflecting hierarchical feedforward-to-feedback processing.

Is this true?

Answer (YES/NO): NO